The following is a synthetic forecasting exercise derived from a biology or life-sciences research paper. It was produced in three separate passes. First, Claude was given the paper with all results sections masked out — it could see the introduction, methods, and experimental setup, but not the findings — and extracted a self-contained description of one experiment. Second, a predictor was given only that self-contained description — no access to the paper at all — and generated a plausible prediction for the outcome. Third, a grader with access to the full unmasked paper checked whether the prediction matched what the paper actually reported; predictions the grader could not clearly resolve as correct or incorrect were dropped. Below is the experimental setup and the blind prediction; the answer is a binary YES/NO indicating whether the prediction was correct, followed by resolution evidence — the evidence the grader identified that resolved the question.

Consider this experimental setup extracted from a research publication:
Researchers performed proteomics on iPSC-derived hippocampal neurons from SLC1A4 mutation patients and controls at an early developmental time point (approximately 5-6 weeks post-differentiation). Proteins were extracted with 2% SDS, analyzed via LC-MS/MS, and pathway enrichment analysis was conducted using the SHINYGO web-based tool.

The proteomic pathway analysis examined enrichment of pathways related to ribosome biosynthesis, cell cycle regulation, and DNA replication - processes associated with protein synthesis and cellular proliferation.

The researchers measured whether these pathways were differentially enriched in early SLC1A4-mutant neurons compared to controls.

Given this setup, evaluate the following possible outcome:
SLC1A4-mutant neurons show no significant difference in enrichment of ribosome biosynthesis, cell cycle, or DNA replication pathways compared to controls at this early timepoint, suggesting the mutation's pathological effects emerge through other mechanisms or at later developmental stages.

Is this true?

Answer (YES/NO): NO